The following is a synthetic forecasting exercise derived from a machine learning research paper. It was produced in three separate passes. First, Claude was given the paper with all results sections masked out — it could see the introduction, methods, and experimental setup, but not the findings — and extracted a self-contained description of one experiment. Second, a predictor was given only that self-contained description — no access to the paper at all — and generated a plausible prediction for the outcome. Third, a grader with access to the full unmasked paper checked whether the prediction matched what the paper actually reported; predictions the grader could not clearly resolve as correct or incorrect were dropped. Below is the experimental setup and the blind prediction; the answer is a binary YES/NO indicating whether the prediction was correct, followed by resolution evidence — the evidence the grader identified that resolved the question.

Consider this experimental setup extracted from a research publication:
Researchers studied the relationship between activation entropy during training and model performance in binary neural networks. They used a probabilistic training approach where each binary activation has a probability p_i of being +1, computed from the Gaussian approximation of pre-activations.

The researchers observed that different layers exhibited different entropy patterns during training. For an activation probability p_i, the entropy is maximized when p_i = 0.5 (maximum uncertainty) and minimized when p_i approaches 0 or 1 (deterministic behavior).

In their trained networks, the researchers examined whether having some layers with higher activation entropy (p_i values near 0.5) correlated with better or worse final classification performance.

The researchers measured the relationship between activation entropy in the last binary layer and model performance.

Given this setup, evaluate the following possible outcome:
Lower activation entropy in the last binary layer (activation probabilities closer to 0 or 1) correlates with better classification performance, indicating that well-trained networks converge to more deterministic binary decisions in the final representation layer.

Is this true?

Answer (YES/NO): YES